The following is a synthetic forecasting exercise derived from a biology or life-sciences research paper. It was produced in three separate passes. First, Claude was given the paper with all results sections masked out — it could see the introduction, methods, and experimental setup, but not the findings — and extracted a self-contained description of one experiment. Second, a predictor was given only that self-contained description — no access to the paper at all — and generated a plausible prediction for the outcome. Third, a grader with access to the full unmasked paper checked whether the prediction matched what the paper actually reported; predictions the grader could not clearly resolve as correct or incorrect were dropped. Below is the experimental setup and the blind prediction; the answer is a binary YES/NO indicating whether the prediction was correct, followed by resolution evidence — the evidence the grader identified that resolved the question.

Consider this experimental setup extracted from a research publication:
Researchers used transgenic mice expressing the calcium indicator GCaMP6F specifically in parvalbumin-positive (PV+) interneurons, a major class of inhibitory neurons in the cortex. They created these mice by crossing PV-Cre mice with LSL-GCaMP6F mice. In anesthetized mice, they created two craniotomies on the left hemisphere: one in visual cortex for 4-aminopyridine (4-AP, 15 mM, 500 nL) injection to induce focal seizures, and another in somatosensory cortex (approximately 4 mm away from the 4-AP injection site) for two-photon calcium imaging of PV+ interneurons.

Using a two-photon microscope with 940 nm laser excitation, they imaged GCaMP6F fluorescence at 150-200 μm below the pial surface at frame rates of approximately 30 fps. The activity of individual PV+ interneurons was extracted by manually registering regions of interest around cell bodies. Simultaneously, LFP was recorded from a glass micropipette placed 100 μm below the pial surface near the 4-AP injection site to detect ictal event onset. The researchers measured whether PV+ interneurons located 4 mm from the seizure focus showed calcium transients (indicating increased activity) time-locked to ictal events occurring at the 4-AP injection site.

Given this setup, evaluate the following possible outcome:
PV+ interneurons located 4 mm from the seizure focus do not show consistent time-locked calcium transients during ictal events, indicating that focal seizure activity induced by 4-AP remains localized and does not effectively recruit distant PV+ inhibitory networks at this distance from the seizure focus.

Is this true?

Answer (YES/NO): NO